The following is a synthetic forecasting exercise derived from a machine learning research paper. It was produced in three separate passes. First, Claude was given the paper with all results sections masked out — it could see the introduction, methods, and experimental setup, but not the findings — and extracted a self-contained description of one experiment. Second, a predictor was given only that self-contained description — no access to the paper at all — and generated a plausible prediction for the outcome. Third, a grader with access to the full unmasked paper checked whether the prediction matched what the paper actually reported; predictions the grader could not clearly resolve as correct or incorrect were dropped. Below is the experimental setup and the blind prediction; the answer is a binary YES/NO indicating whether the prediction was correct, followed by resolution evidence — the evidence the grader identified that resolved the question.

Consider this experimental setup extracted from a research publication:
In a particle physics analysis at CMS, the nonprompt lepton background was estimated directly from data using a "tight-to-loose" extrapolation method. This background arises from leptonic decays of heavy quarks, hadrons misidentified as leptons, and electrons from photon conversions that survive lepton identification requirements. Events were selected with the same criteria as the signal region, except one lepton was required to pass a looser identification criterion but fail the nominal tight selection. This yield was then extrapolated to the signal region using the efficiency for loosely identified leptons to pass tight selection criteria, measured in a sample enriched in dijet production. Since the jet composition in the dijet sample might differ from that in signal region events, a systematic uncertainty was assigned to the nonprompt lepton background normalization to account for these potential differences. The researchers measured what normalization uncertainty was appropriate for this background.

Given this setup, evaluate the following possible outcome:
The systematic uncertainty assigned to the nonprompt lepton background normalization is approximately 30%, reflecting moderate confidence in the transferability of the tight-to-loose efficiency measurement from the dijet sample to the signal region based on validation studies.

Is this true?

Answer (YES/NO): NO